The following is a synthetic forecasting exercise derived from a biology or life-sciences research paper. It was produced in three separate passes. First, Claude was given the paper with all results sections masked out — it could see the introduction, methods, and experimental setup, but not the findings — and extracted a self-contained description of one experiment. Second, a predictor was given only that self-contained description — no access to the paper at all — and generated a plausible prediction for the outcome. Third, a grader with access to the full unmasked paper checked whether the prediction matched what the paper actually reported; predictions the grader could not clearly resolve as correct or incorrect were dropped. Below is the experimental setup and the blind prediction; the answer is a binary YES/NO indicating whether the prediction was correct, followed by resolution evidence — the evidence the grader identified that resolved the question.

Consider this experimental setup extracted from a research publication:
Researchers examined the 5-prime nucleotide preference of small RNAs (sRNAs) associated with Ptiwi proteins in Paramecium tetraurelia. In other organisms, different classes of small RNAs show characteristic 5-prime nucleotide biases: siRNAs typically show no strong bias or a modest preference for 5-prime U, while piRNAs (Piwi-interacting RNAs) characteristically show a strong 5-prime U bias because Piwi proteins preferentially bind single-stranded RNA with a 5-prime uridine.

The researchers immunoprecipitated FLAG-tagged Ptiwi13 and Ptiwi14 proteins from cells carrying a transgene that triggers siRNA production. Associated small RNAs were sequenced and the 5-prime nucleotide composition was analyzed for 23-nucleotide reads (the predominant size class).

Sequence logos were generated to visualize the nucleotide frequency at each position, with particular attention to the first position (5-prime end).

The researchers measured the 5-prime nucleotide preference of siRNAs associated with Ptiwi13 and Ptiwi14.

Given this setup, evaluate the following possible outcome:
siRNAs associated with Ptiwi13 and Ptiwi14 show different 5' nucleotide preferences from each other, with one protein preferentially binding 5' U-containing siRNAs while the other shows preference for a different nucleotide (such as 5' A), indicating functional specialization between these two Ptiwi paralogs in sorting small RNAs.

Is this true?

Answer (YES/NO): NO